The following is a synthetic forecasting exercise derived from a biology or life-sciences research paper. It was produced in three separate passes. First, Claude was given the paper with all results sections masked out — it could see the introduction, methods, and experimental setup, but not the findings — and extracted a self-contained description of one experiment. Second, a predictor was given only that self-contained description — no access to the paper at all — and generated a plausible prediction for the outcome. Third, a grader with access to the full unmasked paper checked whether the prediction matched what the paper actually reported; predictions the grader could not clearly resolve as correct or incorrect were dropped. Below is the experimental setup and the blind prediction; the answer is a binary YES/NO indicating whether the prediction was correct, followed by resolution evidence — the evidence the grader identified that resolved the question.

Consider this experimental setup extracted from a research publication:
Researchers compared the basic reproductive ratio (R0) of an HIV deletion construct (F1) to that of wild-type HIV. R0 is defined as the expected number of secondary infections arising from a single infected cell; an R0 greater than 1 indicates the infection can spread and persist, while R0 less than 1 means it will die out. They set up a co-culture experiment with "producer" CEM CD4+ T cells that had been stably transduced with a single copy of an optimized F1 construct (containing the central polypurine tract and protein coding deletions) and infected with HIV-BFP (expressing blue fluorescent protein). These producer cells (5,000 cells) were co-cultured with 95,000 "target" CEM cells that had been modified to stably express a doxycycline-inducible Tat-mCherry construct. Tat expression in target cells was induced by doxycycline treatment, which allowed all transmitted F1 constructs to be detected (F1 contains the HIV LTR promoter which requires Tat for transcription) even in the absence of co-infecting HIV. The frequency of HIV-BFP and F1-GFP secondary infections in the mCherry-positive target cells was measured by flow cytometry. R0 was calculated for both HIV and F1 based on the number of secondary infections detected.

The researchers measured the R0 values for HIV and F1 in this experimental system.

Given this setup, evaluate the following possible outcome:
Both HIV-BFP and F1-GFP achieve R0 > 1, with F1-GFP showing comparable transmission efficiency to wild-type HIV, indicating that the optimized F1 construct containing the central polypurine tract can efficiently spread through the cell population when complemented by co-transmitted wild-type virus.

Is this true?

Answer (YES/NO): NO